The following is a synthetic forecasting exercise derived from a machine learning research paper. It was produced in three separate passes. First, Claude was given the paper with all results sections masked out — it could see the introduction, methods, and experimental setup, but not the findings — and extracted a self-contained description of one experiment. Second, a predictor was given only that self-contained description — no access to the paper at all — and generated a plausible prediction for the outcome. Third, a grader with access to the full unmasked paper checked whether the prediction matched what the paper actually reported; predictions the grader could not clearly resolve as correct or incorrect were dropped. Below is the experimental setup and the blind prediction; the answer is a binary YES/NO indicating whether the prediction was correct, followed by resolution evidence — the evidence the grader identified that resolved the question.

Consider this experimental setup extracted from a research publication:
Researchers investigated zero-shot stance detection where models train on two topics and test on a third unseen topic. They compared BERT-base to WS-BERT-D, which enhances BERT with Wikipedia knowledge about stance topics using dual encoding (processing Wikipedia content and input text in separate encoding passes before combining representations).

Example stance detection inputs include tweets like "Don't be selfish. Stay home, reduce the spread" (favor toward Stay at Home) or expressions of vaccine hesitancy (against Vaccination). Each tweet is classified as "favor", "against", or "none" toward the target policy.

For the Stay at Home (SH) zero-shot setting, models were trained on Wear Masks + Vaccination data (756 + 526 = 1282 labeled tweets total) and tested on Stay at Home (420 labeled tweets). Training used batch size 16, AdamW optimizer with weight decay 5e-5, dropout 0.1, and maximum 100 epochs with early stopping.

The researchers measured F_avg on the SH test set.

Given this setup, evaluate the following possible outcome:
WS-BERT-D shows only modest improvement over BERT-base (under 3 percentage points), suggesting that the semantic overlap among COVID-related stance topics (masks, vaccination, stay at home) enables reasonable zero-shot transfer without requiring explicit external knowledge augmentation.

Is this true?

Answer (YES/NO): YES